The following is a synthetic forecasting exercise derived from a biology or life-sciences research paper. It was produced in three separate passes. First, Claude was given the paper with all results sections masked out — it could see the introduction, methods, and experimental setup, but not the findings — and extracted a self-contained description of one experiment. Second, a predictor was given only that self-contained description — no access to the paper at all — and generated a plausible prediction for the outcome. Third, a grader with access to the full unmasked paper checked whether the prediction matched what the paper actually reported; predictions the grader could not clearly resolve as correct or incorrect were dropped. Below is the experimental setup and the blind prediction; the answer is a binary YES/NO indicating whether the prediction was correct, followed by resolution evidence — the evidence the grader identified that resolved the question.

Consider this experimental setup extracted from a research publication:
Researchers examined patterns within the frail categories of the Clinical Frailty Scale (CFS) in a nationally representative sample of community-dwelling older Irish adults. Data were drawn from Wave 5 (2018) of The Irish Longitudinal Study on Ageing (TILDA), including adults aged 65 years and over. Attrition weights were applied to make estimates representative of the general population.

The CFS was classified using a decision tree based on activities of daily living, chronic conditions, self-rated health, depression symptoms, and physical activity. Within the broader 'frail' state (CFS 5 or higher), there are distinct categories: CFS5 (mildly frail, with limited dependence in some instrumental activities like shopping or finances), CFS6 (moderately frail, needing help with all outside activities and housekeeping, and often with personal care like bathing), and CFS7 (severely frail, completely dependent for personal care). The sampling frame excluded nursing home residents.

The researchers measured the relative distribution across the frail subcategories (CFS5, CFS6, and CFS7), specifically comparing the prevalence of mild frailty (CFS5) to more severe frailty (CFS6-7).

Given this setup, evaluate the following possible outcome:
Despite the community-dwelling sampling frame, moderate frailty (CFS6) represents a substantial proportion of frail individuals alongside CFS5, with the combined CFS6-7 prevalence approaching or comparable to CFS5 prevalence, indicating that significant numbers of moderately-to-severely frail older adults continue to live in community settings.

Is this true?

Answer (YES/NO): YES